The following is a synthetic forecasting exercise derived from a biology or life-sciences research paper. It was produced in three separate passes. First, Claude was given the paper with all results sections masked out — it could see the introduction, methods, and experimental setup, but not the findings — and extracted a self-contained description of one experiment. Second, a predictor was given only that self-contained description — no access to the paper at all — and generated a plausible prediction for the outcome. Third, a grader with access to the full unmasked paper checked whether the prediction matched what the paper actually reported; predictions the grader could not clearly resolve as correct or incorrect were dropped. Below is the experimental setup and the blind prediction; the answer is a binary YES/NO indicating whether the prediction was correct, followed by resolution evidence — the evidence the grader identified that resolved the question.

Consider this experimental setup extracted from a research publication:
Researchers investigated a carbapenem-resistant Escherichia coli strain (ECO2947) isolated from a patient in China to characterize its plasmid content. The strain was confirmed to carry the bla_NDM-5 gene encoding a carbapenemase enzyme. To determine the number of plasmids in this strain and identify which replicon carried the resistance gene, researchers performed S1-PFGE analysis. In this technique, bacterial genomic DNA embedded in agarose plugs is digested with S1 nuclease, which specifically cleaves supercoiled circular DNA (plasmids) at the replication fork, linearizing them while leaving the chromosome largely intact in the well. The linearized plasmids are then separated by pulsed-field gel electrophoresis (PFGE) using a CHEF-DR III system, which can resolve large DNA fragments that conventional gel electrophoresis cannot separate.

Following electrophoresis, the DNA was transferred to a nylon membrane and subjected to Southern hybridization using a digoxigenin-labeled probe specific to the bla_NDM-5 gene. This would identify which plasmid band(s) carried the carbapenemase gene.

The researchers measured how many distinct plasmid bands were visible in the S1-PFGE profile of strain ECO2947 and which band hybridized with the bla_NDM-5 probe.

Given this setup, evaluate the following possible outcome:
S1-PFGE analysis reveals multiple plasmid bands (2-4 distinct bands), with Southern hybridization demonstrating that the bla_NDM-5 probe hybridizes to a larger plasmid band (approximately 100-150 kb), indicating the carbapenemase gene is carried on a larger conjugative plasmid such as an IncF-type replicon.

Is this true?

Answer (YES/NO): NO